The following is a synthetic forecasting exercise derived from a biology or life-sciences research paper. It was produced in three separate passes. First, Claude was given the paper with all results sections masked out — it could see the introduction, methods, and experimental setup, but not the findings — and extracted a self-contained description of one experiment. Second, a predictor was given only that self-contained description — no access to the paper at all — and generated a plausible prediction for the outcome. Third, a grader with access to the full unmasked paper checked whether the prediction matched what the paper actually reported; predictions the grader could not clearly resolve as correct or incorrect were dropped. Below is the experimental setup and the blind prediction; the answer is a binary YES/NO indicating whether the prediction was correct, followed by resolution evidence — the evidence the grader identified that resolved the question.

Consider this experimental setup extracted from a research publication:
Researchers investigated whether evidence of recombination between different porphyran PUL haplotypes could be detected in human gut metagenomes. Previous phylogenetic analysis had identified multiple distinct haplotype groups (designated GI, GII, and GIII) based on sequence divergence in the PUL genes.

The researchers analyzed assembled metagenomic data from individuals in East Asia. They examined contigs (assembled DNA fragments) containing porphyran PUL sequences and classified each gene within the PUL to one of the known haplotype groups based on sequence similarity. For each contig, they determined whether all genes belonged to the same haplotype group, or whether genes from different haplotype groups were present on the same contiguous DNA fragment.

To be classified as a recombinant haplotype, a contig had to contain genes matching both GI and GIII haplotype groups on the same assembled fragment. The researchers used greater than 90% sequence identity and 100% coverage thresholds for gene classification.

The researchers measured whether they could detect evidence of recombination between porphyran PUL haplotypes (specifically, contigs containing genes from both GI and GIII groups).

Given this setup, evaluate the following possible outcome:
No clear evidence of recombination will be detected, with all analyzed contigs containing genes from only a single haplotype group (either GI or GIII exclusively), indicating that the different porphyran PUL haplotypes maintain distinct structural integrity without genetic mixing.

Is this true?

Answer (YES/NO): NO